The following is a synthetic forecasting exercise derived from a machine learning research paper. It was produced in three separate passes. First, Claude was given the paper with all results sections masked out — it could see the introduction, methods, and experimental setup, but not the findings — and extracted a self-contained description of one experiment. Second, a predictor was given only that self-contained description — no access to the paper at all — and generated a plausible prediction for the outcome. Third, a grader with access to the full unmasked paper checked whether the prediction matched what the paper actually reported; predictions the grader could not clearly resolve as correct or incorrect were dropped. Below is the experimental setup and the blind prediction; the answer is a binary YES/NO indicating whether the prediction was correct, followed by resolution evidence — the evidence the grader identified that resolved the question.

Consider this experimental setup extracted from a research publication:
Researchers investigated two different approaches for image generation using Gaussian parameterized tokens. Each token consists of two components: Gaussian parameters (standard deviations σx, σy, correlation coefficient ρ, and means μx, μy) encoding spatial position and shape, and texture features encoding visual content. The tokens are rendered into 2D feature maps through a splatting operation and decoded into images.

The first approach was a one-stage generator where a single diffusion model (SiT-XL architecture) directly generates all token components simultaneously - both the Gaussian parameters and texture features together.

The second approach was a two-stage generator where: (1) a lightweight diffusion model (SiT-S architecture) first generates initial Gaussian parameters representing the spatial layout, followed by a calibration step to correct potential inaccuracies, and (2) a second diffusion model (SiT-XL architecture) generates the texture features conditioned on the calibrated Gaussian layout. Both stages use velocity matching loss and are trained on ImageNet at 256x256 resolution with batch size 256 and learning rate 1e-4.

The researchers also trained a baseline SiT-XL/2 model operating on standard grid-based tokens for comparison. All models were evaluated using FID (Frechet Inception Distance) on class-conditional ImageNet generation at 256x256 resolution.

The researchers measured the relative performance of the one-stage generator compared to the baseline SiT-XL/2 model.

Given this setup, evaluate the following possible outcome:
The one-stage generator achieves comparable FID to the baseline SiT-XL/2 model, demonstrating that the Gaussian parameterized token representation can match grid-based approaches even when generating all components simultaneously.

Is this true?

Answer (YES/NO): NO